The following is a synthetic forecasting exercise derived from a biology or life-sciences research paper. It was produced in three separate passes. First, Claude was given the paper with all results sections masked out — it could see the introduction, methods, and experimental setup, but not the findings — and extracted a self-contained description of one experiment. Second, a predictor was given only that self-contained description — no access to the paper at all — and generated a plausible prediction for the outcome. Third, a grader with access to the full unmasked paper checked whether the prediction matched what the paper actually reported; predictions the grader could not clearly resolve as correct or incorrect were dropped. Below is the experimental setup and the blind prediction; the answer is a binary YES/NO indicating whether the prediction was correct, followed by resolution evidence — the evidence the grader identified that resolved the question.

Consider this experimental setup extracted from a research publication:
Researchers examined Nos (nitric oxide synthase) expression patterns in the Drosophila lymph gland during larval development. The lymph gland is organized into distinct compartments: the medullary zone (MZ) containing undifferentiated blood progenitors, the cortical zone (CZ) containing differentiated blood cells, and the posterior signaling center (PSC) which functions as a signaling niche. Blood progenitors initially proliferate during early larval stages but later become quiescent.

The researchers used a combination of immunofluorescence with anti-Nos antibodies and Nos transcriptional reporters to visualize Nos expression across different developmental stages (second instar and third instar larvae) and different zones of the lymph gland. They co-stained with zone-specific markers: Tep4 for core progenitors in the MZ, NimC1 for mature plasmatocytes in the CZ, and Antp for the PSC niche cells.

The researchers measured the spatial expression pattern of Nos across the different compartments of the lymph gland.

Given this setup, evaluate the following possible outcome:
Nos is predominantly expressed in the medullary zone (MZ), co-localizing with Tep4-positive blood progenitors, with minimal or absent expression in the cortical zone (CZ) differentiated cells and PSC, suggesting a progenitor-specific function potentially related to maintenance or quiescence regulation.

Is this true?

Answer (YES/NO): NO